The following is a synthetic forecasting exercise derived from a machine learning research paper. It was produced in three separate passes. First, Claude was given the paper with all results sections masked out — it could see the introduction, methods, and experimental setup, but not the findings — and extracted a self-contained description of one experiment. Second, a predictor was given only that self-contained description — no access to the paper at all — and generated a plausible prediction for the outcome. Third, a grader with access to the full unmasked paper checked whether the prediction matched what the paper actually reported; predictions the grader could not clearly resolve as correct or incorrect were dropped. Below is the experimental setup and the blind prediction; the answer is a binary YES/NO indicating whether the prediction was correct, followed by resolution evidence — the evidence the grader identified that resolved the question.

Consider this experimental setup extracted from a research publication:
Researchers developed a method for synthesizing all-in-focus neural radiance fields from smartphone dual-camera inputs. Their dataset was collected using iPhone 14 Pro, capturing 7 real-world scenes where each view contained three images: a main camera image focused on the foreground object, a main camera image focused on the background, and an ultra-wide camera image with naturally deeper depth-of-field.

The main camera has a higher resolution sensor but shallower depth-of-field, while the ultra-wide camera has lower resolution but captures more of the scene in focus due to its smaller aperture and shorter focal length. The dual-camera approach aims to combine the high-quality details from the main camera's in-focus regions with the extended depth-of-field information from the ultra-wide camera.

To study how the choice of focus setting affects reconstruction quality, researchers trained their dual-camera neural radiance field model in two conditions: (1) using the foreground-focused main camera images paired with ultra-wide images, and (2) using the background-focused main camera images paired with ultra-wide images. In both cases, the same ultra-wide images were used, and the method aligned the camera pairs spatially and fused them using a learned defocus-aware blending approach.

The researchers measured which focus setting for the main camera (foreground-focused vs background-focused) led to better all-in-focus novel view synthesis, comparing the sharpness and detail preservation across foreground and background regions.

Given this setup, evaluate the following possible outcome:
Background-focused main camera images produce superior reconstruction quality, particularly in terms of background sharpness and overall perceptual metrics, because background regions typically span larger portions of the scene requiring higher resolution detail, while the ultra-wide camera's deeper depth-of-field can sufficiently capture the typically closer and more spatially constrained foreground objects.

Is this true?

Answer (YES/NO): NO